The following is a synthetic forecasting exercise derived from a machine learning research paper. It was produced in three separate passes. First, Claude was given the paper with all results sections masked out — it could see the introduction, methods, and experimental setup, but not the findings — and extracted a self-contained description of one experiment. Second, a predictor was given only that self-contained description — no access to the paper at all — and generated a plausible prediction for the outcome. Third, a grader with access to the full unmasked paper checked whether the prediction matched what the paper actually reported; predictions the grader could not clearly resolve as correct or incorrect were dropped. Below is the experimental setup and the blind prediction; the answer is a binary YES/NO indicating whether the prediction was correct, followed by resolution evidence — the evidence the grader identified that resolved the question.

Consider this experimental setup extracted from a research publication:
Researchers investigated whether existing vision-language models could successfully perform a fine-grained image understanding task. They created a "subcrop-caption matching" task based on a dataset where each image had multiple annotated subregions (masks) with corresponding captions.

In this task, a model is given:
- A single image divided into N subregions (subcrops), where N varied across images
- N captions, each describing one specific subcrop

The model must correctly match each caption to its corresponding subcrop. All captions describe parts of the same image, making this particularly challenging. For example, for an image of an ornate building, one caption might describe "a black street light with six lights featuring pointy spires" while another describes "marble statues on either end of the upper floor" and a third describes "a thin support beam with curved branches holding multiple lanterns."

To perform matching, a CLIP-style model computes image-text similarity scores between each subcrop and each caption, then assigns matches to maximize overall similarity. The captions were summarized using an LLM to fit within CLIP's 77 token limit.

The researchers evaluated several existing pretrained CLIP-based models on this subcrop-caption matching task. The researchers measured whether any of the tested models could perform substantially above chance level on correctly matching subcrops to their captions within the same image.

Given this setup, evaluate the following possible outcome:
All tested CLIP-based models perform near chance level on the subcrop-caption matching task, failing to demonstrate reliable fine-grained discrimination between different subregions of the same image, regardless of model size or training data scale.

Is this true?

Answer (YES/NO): NO